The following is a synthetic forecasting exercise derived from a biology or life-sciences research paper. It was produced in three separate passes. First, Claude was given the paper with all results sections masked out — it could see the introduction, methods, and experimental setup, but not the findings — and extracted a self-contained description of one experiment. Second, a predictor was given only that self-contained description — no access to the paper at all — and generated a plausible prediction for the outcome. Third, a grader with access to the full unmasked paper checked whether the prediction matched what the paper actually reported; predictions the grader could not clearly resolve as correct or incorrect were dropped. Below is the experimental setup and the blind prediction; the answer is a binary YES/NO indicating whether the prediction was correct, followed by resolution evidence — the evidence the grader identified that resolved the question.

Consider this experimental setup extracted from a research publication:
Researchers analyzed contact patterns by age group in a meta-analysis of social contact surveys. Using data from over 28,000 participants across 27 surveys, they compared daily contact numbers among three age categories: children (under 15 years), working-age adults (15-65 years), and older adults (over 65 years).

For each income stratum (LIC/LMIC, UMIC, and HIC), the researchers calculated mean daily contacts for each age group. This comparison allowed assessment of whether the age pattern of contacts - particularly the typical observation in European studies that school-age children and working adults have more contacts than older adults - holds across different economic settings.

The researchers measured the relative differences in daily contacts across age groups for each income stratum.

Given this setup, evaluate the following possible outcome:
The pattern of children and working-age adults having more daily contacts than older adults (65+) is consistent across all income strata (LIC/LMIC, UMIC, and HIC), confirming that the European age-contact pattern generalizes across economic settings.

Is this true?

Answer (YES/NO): NO